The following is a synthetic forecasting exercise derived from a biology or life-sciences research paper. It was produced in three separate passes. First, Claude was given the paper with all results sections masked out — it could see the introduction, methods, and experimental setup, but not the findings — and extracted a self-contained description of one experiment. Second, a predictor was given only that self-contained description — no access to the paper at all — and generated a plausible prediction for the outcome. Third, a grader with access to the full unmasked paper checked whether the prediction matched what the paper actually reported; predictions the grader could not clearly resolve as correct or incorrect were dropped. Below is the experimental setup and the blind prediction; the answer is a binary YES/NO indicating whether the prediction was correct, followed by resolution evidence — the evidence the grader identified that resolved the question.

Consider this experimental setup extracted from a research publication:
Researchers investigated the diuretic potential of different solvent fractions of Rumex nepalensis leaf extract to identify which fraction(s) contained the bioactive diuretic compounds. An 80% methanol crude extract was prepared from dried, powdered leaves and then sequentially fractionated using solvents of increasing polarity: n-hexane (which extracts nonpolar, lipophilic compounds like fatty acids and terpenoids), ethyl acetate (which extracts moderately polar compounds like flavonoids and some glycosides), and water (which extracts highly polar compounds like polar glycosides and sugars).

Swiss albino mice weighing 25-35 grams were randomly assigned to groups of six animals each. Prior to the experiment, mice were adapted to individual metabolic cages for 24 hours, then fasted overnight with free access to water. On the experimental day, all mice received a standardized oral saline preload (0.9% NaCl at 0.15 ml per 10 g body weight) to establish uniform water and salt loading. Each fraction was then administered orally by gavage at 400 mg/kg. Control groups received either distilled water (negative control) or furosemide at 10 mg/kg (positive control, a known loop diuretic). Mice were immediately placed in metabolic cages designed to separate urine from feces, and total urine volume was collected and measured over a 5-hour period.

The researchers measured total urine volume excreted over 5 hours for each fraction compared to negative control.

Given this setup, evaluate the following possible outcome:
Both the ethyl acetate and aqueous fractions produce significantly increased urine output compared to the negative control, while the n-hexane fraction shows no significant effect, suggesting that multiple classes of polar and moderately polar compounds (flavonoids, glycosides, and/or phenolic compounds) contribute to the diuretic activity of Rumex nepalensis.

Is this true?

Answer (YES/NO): YES